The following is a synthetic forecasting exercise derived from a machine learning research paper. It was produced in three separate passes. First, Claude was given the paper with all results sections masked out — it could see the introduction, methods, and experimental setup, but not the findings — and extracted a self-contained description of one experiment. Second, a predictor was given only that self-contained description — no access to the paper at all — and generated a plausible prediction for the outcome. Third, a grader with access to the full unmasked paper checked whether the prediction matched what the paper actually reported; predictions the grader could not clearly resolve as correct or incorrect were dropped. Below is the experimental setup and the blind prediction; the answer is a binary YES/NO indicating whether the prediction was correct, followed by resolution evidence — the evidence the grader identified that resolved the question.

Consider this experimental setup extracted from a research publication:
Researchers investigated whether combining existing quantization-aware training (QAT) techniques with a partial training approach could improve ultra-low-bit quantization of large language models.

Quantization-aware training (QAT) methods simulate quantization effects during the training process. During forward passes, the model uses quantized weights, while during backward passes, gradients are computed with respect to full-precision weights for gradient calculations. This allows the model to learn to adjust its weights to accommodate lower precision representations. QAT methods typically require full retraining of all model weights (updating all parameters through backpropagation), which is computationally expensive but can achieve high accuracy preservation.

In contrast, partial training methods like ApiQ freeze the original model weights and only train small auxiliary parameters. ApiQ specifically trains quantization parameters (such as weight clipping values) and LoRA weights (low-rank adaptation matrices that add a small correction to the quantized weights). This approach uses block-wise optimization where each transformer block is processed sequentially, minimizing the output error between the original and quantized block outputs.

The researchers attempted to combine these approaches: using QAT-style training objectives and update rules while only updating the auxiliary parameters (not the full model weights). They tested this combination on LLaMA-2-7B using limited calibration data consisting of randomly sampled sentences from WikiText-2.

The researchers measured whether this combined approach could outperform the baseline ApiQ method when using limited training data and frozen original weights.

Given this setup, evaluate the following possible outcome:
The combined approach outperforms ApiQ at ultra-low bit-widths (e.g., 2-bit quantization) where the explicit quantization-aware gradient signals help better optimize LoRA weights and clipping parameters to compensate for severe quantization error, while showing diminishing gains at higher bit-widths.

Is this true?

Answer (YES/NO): NO